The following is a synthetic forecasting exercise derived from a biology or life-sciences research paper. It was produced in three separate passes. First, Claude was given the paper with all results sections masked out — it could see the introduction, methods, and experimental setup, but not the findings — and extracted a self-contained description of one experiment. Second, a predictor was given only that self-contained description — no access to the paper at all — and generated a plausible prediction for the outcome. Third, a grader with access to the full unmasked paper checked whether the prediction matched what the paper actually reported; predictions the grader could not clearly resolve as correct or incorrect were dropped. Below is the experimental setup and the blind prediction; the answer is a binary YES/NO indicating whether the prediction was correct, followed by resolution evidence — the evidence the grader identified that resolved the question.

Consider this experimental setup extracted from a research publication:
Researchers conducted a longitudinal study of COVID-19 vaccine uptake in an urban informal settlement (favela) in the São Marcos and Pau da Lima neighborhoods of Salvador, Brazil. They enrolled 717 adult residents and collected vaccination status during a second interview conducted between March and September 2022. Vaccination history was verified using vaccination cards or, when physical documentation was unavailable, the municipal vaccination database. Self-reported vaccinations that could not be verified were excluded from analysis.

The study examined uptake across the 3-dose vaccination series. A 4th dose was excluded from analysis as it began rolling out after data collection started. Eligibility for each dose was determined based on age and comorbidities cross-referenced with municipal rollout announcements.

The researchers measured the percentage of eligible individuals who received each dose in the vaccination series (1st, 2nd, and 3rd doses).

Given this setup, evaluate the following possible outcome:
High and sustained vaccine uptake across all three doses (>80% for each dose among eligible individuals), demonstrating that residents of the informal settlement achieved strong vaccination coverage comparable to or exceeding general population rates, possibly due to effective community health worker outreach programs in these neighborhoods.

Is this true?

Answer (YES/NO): NO